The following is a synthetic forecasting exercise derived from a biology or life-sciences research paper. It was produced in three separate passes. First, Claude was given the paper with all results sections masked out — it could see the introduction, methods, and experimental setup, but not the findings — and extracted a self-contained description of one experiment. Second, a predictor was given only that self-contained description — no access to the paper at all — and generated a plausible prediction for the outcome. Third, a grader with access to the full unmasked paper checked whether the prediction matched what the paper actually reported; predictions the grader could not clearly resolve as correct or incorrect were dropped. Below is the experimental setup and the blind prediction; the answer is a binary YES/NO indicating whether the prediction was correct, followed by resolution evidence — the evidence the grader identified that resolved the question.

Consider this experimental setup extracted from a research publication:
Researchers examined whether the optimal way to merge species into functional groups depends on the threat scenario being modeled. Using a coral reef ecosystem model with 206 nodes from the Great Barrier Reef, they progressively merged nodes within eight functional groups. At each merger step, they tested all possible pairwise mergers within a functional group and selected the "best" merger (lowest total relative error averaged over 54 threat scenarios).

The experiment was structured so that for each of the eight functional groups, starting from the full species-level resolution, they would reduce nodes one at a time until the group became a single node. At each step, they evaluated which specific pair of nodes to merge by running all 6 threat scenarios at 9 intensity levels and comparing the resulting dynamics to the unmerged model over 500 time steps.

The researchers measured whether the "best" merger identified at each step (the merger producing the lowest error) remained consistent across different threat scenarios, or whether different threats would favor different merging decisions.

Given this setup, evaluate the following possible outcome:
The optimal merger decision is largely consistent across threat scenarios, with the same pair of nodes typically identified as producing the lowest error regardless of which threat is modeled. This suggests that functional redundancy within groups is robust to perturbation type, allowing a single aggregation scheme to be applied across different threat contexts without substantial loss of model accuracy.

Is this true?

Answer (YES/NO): YES